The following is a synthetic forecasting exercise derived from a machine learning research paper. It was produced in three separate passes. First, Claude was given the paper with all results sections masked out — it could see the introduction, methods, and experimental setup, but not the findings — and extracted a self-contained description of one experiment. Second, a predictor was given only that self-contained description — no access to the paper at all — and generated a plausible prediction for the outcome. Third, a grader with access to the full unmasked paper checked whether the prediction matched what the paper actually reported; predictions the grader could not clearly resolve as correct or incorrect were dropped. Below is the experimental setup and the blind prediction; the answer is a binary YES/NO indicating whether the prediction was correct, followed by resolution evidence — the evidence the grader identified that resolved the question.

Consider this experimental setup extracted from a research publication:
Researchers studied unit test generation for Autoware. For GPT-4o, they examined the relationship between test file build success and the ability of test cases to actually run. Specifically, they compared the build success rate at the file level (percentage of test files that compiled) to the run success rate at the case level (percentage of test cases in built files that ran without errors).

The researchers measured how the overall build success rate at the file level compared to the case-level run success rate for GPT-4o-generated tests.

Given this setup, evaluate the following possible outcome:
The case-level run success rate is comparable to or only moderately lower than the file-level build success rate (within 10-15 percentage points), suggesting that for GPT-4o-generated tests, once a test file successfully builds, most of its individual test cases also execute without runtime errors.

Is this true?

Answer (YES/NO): NO